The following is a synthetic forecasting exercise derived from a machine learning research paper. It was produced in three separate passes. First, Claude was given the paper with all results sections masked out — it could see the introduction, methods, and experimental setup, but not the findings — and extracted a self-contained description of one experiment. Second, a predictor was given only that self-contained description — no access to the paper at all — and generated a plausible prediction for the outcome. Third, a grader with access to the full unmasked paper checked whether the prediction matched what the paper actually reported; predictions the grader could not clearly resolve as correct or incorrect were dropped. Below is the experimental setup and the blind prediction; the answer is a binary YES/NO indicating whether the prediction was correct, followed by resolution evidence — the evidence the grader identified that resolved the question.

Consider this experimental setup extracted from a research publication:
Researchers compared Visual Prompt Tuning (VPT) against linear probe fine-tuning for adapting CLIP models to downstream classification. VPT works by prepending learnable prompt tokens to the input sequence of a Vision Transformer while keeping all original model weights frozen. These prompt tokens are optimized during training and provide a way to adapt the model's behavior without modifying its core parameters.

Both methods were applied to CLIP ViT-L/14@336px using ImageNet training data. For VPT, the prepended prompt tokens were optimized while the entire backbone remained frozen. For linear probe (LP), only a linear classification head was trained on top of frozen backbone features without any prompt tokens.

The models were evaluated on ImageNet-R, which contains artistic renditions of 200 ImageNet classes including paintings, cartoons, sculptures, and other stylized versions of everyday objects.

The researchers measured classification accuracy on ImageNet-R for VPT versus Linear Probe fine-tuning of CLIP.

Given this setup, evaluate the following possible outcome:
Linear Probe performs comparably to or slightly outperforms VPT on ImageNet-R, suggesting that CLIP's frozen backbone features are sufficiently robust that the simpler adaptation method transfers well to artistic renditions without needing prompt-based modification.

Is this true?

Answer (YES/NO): NO